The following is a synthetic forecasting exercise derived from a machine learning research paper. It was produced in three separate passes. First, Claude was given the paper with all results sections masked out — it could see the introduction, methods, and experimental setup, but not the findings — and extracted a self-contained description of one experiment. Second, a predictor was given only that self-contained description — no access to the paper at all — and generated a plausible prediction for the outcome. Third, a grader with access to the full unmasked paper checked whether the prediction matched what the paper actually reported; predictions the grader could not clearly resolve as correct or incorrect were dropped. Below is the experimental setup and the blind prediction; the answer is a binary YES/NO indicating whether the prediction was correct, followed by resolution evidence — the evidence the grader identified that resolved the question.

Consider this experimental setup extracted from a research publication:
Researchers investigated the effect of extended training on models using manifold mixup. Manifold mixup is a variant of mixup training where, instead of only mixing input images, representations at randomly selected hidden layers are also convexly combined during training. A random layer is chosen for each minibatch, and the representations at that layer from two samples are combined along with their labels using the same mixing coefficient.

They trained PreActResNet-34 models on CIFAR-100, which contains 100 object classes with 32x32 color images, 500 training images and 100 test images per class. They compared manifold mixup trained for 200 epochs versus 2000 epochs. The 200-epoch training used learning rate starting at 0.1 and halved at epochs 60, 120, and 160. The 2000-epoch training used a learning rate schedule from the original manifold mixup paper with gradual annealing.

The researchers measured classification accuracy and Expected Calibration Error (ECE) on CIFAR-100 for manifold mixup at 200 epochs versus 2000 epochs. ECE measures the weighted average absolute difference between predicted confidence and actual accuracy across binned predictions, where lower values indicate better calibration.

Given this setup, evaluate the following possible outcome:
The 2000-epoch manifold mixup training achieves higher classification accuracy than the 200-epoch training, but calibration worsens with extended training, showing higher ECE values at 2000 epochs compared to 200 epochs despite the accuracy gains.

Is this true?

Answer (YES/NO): NO